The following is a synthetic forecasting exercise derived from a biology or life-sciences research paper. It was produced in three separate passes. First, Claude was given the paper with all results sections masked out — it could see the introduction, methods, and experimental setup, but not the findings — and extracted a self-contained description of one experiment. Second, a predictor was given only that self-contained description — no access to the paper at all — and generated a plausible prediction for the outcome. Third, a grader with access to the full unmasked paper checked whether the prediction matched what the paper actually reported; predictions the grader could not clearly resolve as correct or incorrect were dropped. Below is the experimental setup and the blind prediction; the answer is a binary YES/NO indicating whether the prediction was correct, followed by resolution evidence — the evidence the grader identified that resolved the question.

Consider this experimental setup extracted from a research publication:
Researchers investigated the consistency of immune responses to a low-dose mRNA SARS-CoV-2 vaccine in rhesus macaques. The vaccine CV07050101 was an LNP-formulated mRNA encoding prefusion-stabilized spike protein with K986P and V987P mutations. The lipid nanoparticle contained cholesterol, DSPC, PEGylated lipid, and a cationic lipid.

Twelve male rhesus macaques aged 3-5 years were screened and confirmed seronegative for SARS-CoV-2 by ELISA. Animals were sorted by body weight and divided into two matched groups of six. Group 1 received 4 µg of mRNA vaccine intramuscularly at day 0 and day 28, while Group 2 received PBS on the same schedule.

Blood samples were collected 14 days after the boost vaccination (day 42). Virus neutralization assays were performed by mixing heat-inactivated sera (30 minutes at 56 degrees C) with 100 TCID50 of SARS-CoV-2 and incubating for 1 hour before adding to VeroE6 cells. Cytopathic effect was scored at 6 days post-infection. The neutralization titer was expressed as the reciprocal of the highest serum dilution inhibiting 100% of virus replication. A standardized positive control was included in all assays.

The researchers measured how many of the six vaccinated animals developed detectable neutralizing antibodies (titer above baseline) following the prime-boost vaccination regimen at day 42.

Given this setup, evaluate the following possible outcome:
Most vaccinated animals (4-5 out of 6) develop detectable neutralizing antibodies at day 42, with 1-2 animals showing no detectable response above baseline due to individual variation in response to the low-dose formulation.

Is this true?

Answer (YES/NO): NO